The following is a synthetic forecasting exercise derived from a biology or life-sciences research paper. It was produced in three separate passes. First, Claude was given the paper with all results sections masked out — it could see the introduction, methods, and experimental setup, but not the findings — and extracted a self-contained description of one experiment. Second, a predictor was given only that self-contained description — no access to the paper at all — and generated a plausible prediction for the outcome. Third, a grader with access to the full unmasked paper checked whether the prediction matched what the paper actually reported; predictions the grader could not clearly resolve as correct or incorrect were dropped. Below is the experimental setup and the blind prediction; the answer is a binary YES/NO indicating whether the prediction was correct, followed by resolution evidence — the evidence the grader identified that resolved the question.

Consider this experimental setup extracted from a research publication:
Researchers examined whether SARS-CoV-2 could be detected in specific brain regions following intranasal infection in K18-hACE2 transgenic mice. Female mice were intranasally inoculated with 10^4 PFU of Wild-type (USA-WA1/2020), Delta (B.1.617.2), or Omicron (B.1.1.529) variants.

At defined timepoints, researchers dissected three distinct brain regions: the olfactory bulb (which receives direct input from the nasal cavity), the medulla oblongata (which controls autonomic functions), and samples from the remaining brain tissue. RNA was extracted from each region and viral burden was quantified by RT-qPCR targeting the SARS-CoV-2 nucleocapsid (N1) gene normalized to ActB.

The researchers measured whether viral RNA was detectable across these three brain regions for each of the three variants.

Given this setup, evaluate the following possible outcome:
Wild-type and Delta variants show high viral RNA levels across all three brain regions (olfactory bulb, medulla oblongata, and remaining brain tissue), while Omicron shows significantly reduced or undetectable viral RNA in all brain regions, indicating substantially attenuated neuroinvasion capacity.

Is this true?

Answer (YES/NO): NO